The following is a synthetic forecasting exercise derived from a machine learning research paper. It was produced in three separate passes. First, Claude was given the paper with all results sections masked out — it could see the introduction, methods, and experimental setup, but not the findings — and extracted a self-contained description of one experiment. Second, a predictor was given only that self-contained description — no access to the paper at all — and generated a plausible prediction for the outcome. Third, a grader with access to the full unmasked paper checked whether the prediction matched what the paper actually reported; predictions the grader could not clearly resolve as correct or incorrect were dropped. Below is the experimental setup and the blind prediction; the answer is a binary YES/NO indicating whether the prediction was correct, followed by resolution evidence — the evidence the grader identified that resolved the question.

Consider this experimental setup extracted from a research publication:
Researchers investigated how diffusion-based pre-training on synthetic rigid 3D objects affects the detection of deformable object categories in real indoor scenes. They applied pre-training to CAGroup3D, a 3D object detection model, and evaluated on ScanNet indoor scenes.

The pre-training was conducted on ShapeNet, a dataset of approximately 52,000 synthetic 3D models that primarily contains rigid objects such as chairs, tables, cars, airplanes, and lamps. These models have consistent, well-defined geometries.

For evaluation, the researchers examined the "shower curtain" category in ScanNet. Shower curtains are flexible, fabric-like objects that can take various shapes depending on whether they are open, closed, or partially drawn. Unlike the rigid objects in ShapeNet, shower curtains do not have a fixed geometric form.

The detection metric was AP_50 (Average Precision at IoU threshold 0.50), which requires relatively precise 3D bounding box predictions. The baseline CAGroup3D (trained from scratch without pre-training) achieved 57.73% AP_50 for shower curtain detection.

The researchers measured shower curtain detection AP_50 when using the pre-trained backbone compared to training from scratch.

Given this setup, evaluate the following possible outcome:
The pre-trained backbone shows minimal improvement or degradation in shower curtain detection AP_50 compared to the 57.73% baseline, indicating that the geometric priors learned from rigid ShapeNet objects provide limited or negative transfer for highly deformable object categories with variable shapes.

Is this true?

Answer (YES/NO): NO